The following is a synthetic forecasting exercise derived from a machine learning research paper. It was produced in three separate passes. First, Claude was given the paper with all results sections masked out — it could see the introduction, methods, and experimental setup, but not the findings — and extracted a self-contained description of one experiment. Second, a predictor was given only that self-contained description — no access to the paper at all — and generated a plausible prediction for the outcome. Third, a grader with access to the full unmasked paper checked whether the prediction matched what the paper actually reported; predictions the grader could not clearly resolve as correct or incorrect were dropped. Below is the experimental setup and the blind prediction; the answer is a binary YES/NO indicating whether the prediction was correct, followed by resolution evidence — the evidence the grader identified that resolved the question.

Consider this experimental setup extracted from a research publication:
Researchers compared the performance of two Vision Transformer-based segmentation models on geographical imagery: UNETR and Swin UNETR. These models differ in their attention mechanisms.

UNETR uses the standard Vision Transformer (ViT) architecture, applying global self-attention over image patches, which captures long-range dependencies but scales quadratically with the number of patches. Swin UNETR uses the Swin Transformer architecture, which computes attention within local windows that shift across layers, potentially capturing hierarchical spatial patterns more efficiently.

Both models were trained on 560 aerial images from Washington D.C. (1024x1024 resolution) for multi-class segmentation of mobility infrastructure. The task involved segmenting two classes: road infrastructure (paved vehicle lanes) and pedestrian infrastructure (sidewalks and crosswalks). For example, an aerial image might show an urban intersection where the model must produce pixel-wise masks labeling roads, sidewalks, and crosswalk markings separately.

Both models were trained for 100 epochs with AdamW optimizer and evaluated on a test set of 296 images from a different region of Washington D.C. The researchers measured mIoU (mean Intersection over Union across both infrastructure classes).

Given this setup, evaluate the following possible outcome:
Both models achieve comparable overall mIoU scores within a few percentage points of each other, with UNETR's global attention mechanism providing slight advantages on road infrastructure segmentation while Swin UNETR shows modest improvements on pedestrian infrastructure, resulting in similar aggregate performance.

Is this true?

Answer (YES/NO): NO